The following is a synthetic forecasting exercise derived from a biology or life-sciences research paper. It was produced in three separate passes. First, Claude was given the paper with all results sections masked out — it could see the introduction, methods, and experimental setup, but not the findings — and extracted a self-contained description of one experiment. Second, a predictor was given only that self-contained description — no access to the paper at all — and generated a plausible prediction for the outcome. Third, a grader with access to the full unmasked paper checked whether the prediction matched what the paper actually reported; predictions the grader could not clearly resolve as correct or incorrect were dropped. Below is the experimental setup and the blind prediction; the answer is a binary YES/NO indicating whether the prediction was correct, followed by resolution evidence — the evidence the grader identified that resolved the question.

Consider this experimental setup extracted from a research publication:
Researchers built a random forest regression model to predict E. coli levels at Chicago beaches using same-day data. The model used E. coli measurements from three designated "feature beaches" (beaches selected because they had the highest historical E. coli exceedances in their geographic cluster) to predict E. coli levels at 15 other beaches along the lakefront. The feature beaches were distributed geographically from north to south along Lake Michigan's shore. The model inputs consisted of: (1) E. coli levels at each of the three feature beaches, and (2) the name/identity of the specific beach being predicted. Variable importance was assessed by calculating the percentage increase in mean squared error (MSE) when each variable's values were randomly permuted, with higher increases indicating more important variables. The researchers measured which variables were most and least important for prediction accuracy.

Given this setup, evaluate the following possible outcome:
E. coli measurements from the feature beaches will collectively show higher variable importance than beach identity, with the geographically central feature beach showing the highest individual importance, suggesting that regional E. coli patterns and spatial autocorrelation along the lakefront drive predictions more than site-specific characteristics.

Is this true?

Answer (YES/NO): NO